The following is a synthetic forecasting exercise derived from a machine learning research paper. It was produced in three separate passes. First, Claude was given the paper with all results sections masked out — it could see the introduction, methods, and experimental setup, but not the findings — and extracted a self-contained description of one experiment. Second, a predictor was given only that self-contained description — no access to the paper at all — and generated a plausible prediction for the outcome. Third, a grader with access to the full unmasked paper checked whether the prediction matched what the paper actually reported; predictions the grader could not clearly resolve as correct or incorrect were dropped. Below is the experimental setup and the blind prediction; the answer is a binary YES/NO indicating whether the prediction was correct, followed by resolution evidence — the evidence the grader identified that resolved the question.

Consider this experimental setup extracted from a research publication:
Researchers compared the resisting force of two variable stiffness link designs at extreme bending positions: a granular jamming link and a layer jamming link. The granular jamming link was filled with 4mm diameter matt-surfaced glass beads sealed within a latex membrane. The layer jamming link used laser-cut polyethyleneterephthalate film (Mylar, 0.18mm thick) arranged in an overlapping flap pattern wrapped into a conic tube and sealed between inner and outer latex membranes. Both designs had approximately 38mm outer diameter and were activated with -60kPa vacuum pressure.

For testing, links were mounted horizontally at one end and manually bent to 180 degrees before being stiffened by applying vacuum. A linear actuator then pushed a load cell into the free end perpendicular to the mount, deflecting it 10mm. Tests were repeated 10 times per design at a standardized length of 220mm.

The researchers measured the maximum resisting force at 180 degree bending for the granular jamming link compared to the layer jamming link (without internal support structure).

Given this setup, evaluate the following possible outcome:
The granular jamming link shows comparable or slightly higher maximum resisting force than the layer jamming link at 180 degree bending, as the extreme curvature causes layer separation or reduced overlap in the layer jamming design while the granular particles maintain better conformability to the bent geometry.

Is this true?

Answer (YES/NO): YES